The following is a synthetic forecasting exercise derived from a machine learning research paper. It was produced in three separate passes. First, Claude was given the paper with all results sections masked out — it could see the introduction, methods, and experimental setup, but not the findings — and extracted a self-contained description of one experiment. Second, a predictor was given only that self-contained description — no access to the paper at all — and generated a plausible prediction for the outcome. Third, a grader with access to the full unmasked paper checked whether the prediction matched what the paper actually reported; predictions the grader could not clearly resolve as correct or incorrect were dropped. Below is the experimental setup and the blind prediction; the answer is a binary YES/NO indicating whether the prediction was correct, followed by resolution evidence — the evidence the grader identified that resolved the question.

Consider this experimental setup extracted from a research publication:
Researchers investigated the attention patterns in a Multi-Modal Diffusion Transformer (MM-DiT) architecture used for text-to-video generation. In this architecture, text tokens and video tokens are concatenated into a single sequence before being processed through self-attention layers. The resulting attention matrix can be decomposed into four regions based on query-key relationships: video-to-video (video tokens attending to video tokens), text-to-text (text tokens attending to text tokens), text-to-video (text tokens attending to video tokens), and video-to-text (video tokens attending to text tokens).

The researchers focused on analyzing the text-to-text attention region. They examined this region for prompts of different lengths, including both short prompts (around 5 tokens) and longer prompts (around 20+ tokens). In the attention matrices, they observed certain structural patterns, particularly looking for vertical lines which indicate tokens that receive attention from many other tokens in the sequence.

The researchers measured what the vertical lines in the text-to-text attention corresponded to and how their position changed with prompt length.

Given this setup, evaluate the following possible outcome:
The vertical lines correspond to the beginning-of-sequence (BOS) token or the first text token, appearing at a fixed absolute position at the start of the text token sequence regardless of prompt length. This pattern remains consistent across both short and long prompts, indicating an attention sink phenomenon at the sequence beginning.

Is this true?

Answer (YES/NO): NO